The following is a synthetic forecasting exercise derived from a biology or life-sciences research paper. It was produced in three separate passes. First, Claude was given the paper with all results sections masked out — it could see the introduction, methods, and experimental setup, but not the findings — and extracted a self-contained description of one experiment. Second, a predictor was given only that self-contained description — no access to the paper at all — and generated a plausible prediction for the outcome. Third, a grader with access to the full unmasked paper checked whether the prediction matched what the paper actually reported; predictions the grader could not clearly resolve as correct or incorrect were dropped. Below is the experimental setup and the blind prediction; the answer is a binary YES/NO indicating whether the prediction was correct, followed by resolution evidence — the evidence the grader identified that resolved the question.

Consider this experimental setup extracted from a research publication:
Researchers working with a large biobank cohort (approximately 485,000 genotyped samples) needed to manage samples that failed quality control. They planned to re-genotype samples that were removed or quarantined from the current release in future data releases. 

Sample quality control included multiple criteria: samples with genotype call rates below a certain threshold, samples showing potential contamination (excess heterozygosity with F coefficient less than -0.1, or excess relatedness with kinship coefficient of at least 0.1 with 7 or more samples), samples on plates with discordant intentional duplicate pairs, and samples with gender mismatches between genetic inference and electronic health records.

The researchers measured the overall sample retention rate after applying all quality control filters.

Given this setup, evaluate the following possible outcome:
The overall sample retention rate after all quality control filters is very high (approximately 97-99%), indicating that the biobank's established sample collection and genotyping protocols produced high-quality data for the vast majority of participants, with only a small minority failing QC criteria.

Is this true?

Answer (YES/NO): NO